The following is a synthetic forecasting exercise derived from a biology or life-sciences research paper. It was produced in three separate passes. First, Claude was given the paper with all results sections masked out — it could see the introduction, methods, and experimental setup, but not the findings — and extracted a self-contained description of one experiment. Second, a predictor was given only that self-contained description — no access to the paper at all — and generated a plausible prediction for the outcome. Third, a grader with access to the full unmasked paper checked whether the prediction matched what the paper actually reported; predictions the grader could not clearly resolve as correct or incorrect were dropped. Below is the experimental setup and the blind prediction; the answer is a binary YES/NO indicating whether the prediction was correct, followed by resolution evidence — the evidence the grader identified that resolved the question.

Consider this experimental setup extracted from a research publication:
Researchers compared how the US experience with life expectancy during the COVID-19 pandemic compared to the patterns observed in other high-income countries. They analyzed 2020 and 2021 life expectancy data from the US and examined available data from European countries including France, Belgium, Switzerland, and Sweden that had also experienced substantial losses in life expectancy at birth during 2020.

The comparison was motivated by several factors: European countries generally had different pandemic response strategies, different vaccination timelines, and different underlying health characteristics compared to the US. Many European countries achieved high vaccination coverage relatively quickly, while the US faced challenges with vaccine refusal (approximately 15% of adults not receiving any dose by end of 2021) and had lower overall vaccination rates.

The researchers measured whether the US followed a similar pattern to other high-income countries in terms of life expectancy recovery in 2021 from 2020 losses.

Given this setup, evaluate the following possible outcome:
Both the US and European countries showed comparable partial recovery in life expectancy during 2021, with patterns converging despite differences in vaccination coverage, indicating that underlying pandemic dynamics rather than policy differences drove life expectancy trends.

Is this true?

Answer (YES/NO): NO